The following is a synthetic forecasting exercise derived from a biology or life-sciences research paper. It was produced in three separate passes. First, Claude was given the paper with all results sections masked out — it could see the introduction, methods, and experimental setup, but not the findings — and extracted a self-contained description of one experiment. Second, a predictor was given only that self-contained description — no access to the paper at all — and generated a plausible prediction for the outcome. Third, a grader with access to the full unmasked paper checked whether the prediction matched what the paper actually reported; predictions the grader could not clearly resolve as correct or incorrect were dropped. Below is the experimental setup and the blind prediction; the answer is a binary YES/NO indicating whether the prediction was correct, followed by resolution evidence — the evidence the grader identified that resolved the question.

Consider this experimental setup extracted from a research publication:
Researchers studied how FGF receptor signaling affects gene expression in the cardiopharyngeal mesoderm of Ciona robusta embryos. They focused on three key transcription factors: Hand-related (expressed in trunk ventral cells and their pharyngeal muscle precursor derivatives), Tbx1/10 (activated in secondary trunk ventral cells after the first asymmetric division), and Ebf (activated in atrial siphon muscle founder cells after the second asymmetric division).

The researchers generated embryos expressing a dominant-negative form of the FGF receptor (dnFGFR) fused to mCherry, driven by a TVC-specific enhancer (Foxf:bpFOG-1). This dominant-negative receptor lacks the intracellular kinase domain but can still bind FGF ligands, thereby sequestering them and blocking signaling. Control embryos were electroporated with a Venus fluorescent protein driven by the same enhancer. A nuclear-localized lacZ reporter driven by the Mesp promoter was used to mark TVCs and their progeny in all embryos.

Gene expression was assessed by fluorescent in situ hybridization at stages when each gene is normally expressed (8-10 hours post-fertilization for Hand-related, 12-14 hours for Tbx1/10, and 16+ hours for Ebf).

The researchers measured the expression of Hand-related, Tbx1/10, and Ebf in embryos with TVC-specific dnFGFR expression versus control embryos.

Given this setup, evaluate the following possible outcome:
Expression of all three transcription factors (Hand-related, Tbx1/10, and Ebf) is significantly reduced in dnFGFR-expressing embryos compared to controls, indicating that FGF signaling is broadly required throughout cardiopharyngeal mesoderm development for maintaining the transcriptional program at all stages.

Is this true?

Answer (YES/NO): YES